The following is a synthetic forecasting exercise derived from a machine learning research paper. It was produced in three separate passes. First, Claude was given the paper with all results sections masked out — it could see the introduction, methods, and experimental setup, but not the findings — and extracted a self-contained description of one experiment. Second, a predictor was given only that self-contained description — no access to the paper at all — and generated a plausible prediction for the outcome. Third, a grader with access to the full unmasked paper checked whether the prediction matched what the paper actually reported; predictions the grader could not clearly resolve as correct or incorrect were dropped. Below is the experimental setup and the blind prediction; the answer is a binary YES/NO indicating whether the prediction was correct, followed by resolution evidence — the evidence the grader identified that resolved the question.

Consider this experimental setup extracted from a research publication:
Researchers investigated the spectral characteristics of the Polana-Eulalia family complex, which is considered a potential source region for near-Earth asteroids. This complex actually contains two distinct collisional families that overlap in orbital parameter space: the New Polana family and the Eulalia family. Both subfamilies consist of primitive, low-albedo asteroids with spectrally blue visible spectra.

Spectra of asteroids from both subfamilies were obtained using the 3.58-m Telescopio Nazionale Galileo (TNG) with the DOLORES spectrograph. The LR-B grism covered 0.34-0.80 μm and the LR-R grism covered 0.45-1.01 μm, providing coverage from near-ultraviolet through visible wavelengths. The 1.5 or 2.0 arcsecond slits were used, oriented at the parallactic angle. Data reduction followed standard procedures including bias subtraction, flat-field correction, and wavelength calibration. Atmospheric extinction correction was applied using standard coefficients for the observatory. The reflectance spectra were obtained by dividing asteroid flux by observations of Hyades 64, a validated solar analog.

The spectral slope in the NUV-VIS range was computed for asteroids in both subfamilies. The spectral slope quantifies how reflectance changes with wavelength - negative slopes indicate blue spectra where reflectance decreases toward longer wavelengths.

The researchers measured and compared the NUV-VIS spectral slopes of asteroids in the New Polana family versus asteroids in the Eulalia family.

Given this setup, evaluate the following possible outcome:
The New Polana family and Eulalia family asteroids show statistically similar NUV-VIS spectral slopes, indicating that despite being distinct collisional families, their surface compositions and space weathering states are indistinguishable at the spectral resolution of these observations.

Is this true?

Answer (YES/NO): YES